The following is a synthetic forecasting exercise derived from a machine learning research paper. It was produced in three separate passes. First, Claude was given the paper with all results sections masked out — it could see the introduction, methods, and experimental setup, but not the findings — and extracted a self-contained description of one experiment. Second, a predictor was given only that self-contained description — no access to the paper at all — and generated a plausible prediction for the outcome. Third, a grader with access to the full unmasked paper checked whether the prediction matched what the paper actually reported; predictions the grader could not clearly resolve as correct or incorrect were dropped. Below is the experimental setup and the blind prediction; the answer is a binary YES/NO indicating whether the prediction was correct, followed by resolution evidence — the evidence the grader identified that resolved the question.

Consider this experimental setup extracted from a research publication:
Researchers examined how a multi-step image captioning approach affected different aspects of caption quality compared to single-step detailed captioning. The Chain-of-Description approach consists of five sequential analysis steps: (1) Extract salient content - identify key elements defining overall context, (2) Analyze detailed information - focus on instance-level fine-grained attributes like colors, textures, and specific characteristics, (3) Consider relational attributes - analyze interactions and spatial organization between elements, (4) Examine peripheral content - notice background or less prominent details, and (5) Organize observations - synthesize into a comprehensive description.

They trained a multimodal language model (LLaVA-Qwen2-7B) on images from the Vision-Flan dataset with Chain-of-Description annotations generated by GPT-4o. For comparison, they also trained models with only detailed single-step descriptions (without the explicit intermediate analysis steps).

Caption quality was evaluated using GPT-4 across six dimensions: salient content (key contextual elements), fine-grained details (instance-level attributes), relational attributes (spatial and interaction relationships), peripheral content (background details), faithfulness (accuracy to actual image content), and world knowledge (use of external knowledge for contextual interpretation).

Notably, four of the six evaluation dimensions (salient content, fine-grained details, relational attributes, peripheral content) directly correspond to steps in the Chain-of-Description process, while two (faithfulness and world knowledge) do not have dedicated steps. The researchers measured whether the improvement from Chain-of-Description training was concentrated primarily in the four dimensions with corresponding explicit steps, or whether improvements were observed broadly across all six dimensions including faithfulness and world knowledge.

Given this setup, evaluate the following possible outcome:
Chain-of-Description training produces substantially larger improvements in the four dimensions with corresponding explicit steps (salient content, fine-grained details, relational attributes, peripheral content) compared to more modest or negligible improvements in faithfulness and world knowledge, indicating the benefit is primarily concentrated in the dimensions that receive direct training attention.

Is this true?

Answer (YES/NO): NO